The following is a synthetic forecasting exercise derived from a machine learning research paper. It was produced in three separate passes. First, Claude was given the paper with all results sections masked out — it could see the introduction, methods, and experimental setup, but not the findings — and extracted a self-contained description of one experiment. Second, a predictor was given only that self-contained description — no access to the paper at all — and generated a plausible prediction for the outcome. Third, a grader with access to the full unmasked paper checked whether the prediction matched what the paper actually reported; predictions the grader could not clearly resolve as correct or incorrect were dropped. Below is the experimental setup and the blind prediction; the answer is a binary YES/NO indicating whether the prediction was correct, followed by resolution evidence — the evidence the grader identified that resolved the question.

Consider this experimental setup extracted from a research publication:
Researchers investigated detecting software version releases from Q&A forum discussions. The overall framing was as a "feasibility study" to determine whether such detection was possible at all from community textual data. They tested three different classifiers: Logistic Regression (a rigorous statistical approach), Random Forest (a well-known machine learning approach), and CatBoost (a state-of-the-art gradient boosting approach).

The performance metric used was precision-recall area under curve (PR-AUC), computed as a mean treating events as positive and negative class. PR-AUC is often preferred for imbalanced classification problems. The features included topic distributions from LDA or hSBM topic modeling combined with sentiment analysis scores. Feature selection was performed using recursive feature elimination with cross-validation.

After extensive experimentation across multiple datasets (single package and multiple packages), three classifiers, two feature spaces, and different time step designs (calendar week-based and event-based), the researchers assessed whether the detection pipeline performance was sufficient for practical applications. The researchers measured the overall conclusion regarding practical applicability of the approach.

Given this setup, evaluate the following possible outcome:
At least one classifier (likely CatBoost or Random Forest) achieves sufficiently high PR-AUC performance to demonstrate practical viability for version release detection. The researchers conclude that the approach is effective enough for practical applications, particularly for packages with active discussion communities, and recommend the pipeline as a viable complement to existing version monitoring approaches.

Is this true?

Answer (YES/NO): NO